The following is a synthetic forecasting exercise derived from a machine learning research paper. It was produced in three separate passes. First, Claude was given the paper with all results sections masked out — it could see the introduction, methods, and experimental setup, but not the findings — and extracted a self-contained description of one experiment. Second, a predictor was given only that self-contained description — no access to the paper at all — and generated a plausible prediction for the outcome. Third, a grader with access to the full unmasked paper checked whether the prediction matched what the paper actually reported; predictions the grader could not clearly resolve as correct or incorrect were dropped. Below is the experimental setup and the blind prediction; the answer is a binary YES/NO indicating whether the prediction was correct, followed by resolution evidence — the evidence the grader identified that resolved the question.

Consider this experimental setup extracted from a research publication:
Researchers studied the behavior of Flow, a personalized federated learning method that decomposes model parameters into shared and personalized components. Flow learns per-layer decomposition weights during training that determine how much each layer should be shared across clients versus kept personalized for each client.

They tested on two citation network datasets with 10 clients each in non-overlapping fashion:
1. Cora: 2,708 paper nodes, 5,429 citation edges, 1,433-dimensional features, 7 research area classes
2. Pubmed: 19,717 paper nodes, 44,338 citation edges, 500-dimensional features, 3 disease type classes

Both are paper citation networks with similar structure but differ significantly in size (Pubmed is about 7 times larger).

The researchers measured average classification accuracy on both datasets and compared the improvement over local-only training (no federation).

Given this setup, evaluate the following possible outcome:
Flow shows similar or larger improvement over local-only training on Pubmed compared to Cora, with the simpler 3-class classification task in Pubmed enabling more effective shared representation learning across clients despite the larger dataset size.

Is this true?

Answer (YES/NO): NO